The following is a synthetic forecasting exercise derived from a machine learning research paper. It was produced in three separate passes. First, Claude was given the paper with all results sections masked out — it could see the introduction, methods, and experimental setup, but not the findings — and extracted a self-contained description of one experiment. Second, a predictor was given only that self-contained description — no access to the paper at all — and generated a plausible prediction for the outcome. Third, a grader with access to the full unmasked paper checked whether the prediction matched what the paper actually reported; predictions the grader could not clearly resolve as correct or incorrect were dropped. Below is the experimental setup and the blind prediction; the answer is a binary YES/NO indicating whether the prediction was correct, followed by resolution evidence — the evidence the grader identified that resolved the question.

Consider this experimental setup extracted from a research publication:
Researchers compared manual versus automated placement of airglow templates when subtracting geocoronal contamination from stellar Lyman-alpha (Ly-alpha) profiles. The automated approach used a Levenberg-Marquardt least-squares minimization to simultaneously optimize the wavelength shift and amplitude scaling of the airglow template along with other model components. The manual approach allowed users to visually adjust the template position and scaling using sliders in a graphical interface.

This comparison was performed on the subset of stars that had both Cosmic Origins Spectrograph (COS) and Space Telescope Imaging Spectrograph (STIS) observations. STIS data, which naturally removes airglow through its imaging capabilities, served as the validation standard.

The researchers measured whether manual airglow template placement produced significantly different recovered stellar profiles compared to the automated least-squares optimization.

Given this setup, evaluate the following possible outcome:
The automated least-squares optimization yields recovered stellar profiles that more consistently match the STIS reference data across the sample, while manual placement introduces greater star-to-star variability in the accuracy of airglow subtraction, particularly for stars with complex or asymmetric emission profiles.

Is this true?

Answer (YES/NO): NO